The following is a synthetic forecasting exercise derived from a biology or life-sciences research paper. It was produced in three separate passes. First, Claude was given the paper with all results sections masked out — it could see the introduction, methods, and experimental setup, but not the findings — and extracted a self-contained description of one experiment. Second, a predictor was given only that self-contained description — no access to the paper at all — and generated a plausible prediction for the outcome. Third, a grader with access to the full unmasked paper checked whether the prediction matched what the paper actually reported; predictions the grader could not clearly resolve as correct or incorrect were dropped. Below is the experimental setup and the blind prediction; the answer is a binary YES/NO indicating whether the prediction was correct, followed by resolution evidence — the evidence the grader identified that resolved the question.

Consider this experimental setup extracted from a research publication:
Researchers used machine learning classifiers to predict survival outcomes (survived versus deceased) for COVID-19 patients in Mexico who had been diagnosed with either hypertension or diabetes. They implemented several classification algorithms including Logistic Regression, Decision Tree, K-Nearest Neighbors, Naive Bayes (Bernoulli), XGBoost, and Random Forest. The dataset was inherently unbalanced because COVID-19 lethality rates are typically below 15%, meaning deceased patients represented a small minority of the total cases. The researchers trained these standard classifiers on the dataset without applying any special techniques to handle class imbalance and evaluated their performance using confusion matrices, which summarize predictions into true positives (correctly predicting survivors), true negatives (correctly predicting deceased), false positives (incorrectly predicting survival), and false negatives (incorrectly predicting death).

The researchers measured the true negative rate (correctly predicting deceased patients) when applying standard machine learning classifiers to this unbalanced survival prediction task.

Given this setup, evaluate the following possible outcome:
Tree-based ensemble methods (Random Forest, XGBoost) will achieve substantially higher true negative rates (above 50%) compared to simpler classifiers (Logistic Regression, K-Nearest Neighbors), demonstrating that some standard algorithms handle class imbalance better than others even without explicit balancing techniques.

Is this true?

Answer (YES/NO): NO